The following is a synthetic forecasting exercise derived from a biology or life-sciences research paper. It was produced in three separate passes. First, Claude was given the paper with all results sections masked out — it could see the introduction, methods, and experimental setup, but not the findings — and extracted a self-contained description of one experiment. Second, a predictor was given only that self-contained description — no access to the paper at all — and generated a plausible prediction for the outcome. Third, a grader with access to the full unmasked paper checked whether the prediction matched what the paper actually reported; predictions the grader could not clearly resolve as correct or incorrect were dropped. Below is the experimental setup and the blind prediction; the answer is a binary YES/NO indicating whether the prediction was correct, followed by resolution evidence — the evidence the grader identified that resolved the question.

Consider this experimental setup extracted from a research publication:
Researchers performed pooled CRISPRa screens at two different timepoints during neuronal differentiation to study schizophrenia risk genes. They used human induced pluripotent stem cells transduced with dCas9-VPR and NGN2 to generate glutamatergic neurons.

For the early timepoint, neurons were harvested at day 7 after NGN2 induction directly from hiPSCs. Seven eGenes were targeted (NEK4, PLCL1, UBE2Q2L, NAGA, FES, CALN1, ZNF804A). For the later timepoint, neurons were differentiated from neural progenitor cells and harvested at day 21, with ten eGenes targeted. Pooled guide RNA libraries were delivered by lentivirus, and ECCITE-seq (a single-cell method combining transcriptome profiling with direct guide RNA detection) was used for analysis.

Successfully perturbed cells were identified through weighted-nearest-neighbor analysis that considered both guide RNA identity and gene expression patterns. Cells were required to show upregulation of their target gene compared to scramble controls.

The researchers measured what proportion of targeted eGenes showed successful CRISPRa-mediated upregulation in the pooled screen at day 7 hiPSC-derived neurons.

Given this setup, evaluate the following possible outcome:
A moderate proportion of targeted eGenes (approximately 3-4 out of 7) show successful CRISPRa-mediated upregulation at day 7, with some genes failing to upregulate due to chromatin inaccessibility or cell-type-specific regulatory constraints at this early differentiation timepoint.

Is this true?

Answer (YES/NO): NO